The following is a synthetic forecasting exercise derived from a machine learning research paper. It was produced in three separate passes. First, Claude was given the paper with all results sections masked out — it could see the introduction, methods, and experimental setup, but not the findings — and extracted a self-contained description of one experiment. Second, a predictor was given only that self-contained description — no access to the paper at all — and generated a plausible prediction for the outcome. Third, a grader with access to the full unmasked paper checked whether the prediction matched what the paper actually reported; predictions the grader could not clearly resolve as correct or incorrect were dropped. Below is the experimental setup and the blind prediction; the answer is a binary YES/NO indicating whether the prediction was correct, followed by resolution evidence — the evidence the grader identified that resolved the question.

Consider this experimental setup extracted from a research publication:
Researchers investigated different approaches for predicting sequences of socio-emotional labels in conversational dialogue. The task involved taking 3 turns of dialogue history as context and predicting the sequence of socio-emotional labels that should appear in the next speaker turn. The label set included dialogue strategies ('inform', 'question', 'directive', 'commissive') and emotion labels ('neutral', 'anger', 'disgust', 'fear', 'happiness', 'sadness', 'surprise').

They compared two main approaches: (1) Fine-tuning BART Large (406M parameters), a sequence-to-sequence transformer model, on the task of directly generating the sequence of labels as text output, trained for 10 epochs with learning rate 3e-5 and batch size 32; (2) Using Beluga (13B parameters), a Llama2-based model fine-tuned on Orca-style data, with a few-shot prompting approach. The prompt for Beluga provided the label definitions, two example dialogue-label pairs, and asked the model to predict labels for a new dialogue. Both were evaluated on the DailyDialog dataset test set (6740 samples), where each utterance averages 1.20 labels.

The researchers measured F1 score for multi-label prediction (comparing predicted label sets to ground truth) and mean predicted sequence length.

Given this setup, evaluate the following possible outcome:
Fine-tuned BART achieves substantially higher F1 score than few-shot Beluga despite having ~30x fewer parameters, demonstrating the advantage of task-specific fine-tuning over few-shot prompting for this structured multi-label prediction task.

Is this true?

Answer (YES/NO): YES